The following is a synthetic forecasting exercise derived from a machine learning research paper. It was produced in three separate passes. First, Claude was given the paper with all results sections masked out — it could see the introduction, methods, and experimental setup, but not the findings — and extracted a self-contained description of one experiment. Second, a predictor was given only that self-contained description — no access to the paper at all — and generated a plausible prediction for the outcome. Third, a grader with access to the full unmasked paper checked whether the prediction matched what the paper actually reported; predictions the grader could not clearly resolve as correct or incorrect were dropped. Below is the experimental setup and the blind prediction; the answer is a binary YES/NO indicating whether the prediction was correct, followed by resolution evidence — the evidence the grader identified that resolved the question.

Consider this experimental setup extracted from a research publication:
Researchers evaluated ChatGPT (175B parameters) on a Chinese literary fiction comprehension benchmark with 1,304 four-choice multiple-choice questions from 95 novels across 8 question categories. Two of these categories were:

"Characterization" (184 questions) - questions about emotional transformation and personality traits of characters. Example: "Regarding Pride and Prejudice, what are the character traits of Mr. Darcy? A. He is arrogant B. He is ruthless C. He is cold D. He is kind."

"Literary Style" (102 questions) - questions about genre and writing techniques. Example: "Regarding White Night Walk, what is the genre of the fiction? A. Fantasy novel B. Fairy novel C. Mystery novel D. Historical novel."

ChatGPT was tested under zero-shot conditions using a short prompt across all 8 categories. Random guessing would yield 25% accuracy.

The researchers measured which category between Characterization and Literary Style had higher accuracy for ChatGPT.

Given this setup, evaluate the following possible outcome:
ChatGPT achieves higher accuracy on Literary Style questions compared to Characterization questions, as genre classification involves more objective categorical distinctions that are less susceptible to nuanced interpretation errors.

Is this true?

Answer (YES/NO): NO